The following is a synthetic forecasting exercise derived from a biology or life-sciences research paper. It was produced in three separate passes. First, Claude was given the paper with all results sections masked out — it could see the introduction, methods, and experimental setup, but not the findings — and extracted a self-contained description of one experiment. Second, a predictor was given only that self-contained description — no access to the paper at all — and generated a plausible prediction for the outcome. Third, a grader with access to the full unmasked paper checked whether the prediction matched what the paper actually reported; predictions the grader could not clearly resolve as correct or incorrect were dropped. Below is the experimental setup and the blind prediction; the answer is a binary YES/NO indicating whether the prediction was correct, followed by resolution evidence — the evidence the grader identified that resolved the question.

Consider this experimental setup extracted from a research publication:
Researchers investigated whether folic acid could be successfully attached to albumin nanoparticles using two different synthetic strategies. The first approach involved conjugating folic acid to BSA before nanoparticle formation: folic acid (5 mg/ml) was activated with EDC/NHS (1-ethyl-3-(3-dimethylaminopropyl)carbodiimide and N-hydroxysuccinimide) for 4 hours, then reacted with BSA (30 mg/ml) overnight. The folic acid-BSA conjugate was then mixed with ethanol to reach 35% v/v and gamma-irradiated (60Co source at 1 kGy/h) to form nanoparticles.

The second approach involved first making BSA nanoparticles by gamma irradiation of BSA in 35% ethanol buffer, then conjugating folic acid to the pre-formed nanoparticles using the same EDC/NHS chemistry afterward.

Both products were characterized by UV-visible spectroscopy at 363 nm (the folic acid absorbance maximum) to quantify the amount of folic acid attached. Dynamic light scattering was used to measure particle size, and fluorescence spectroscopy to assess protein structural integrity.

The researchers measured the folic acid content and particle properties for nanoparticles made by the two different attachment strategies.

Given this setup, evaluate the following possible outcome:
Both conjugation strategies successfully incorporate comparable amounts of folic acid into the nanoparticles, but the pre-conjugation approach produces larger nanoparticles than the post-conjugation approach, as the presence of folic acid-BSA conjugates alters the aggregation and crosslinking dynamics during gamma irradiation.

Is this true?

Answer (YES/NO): NO